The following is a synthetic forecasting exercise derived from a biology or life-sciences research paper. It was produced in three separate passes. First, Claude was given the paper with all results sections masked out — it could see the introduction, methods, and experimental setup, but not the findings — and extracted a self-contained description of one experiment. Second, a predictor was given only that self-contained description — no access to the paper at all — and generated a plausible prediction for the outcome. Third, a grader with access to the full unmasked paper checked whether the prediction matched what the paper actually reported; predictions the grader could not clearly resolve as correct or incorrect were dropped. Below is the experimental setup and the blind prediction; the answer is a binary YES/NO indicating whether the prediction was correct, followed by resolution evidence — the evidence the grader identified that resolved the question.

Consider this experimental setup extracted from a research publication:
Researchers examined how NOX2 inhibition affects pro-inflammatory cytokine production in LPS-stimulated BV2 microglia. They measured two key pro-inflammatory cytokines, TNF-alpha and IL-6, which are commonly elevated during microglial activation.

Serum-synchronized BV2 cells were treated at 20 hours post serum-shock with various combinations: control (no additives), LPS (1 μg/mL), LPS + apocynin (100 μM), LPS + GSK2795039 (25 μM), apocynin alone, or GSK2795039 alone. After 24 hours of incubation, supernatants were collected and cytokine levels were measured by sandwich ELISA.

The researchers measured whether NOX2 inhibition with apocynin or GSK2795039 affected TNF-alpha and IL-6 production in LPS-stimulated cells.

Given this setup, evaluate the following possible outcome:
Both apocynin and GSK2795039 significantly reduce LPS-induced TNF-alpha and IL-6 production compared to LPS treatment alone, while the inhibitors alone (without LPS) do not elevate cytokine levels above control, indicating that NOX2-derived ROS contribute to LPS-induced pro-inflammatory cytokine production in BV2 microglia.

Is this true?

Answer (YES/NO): YES